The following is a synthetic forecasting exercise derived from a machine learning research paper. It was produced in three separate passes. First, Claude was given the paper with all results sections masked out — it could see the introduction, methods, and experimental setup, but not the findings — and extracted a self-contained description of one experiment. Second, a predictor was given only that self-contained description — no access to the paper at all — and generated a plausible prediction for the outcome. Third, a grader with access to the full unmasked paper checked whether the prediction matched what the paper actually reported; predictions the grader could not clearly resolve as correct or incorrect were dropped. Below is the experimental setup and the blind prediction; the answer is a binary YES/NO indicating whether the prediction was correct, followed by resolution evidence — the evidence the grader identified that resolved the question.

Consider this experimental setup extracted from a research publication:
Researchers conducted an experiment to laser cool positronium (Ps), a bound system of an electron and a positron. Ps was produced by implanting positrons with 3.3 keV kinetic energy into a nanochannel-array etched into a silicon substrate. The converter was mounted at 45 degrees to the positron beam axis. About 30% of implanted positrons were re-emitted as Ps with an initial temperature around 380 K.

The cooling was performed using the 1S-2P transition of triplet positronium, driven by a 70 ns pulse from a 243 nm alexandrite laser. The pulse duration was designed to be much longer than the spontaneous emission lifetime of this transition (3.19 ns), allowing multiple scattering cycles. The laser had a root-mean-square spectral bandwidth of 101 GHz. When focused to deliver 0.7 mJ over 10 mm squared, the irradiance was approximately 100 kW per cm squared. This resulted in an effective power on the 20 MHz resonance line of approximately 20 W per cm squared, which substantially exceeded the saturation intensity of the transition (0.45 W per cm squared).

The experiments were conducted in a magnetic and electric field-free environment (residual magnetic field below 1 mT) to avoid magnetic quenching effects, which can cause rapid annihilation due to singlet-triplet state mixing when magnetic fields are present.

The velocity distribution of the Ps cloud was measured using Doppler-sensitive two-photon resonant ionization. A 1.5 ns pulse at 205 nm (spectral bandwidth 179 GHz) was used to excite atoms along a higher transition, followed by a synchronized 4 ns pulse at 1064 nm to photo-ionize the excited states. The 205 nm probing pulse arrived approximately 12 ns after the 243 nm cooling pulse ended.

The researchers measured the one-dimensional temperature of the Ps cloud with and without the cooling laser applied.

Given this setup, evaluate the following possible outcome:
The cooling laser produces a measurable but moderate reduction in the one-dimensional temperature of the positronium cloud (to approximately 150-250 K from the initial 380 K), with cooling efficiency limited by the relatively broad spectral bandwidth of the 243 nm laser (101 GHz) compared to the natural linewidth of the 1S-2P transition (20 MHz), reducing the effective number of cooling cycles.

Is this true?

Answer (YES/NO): YES